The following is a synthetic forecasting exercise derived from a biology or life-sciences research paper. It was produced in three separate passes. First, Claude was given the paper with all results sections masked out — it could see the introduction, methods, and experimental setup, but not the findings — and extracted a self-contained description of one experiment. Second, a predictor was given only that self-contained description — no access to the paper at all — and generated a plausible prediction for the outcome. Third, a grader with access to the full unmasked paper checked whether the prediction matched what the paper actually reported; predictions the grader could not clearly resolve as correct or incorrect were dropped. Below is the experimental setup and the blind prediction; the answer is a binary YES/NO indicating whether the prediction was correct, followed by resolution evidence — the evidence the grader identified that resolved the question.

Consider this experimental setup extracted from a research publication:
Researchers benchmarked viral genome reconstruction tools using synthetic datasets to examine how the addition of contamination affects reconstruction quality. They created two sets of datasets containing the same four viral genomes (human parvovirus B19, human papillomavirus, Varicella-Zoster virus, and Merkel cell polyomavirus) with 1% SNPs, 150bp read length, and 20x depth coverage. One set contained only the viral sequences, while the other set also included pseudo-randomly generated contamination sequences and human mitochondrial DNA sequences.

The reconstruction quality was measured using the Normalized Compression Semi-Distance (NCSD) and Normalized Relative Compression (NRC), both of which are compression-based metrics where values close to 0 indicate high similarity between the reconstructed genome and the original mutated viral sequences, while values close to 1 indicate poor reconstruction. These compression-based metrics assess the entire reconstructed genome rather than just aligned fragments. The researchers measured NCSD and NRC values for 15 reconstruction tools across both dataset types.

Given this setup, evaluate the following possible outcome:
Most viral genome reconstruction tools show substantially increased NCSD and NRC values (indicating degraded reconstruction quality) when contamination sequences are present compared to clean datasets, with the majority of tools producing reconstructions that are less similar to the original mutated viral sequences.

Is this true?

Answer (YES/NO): NO